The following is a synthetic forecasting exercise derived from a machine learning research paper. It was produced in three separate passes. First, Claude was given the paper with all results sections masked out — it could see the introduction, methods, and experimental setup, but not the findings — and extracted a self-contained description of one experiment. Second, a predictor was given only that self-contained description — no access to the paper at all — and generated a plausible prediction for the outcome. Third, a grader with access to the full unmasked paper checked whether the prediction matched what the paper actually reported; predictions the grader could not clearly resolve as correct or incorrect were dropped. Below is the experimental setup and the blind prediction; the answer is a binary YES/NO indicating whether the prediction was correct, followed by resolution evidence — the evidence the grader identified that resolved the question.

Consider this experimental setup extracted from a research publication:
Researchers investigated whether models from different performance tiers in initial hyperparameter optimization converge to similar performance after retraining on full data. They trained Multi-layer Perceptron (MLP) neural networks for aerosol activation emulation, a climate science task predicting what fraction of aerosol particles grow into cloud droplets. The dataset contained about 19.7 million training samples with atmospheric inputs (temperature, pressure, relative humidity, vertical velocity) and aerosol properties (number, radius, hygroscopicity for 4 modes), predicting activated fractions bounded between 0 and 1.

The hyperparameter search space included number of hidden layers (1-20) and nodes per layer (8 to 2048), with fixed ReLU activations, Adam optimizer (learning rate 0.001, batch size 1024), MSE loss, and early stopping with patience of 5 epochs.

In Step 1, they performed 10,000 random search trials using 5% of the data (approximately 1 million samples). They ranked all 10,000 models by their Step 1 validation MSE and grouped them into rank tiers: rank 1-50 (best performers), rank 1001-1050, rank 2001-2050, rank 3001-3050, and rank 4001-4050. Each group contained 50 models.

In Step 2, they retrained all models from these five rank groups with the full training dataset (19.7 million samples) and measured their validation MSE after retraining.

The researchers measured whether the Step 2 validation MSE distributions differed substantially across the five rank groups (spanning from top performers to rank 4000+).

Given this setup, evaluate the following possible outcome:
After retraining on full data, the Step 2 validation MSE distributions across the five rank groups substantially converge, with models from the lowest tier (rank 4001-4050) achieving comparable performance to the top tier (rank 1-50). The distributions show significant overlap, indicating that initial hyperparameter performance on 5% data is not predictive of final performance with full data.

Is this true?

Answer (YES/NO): YES